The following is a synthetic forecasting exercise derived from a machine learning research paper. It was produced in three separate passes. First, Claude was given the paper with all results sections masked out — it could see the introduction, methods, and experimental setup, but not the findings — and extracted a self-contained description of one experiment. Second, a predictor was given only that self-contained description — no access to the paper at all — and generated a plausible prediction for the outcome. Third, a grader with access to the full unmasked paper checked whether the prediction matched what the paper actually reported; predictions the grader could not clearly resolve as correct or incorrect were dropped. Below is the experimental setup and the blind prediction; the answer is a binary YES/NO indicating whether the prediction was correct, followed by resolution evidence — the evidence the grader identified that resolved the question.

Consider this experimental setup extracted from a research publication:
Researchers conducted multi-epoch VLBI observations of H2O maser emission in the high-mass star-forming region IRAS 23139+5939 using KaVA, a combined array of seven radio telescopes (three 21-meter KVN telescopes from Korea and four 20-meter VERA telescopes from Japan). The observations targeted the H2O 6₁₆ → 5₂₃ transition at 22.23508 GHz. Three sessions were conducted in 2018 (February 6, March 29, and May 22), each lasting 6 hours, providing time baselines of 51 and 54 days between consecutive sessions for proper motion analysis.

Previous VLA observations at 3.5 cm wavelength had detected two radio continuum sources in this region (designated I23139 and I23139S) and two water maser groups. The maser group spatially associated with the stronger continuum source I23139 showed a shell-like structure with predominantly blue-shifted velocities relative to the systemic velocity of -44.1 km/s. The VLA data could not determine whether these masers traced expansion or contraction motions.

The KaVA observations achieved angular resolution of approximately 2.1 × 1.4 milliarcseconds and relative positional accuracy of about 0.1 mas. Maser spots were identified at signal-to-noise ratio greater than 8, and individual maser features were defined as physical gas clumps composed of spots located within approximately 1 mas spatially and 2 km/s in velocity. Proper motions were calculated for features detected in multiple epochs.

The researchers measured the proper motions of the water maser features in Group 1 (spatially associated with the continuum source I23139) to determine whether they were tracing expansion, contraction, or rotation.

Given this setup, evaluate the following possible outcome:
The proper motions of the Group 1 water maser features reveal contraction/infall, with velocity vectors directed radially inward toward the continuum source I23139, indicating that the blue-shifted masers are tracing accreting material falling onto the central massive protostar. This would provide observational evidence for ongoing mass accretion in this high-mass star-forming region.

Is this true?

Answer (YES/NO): NO